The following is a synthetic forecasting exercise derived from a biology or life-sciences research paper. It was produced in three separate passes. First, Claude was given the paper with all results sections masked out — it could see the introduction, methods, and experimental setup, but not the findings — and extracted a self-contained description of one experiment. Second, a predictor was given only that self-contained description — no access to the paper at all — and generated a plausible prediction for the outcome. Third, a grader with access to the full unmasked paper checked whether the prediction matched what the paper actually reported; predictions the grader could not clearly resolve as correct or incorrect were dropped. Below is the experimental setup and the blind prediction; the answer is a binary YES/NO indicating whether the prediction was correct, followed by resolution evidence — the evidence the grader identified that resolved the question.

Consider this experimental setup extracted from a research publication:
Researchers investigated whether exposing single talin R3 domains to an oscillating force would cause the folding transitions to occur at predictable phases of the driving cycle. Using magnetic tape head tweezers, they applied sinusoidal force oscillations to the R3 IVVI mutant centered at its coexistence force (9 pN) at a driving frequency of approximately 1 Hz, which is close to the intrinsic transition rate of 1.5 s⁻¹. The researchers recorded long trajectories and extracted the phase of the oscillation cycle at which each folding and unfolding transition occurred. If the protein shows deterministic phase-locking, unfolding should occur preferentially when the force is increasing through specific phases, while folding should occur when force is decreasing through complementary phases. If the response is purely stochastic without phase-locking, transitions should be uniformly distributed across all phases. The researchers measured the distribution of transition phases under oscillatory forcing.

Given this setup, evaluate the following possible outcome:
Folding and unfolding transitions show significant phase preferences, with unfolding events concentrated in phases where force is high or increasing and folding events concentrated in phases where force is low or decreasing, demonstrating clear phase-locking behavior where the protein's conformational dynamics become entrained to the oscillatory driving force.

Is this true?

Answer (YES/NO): YES